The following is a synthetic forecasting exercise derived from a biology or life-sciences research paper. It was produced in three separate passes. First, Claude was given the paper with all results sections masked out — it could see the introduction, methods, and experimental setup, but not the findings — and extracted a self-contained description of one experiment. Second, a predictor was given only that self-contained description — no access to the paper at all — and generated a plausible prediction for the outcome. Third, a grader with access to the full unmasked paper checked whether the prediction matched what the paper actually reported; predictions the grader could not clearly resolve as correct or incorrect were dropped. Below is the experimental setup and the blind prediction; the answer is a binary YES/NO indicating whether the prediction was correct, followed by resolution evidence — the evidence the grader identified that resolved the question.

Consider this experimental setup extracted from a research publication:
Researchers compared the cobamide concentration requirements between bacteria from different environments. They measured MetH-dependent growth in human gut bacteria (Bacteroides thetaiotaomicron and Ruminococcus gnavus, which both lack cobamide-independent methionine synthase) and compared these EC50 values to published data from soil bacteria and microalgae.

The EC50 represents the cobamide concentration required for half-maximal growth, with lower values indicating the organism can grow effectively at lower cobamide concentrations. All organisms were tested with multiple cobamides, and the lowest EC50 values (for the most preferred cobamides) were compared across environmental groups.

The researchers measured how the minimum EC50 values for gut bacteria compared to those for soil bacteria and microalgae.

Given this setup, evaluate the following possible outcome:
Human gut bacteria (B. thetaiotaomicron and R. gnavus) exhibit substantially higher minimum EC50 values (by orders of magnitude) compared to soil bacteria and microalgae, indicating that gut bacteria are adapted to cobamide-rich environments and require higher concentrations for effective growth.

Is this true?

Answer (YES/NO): YES